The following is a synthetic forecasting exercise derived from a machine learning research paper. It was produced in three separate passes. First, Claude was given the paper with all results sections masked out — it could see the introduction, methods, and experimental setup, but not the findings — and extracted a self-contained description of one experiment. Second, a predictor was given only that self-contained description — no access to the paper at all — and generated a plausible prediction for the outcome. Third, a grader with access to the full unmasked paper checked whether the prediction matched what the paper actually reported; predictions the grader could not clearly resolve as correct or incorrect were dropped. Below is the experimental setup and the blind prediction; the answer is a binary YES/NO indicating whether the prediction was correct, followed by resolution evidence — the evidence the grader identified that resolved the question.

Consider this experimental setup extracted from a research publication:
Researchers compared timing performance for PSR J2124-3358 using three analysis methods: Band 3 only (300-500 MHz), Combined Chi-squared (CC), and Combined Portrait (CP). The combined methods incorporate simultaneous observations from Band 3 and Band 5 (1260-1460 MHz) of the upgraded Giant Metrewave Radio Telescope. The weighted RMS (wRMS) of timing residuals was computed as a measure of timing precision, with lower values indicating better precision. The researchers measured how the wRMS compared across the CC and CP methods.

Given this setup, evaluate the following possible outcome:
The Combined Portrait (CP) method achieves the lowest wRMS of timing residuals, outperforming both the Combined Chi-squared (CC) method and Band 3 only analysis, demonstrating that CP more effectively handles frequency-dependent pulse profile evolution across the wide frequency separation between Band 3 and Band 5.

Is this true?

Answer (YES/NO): NO